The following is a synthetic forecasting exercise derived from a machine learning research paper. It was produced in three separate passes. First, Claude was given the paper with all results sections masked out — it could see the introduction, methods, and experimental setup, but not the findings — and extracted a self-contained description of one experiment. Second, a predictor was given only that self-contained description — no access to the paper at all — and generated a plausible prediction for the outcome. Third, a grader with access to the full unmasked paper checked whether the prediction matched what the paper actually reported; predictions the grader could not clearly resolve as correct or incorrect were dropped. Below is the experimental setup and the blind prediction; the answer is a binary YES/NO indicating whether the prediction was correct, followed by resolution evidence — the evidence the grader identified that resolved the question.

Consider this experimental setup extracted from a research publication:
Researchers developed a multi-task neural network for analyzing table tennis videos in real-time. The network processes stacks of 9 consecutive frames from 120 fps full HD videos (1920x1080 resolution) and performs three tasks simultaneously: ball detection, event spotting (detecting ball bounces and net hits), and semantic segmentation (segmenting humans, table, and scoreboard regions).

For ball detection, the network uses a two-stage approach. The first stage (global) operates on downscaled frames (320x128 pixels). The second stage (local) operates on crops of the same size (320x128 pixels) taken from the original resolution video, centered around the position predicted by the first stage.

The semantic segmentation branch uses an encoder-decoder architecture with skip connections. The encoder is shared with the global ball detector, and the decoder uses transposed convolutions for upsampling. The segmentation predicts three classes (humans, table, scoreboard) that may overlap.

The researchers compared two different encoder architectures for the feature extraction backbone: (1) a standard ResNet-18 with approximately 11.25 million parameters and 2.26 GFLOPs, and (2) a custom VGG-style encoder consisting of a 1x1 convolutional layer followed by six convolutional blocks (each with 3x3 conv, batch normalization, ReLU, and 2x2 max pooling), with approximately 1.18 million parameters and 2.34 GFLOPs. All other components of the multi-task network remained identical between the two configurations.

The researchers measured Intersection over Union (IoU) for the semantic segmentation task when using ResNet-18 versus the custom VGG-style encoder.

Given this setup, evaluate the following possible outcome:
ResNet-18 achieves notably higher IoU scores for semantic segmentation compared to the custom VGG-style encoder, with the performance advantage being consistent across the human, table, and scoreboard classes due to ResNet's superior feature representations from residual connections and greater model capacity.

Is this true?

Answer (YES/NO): NO